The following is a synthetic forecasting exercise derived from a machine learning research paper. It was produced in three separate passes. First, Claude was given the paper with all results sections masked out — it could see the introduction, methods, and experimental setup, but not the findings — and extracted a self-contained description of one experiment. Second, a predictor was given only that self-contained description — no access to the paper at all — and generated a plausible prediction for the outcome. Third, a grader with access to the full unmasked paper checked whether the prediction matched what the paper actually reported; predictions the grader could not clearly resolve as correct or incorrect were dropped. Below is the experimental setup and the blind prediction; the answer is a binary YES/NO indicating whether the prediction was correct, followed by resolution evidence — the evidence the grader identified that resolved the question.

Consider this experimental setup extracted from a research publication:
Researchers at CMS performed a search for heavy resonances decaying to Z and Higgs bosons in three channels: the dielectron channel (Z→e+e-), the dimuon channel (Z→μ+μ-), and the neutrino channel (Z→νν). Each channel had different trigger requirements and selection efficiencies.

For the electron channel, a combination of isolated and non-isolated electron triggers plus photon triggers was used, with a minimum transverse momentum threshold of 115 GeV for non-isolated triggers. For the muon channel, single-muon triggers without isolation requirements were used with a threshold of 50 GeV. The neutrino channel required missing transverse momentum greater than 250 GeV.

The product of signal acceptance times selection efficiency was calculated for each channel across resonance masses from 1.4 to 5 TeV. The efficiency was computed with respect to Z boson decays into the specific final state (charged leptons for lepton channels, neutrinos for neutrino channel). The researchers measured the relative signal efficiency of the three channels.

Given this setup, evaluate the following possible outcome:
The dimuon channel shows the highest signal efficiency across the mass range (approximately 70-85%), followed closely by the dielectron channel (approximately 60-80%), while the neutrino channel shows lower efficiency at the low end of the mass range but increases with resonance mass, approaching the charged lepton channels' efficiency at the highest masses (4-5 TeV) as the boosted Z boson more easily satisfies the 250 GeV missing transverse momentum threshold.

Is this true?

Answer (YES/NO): NO